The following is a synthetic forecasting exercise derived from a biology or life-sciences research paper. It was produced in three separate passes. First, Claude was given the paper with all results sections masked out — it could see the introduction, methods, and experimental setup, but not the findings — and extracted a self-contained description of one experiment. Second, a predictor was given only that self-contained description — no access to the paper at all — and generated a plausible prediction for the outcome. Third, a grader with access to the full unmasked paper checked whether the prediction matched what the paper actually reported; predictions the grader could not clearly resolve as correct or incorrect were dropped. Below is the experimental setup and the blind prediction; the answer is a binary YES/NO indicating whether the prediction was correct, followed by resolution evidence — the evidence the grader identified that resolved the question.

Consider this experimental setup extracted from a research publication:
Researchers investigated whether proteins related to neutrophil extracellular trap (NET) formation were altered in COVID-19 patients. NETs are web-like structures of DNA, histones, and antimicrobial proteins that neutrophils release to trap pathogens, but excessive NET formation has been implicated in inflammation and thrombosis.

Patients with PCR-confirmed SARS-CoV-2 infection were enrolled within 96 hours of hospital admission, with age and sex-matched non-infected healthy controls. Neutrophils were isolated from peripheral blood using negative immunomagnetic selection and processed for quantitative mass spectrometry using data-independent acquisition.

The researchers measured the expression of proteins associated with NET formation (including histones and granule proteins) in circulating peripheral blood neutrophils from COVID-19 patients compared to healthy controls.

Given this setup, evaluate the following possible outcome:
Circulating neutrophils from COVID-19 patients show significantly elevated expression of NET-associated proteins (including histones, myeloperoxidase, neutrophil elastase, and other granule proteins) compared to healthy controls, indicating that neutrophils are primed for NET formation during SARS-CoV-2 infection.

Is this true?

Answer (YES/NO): NO